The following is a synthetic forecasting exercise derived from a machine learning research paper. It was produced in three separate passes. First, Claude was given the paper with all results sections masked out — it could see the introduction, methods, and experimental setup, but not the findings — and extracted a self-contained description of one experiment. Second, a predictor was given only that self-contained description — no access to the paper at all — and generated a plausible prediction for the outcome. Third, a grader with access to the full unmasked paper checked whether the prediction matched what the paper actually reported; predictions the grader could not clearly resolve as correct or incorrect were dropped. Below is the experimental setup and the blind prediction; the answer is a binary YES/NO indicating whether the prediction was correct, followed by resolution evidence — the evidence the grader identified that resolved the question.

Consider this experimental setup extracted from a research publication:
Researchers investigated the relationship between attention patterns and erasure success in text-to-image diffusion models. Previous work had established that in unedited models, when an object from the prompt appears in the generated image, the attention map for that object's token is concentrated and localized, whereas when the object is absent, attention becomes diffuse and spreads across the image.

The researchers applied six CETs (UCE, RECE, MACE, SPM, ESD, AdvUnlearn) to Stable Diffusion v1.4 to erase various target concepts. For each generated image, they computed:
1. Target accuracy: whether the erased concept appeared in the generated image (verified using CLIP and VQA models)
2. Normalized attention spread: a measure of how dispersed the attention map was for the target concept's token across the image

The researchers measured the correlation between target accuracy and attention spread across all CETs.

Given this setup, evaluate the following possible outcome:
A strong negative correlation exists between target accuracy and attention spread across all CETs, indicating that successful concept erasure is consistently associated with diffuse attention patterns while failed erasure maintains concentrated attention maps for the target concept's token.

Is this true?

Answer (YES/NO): NO